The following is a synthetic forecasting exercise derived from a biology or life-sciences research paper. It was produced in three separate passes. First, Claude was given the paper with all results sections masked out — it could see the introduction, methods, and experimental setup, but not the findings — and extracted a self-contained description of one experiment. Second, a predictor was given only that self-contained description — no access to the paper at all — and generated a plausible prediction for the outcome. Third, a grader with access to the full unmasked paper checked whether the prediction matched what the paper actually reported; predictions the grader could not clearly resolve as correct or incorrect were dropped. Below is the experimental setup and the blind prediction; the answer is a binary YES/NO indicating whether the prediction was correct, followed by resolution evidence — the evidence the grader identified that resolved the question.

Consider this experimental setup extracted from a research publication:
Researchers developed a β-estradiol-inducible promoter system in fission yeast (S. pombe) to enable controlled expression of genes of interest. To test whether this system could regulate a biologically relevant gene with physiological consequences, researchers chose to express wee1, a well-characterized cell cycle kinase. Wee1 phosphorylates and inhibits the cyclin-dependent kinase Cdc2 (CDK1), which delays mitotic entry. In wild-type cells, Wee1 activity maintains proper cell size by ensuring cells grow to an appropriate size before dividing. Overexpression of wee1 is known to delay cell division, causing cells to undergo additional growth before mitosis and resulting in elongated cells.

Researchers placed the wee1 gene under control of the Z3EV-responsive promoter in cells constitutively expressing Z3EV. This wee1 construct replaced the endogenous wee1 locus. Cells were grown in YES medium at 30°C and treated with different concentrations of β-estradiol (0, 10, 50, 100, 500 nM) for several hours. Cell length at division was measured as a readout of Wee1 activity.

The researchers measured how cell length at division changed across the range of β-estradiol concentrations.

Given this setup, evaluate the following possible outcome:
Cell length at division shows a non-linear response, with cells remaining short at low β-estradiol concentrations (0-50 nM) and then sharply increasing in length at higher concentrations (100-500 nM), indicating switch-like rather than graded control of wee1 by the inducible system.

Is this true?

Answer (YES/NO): NO